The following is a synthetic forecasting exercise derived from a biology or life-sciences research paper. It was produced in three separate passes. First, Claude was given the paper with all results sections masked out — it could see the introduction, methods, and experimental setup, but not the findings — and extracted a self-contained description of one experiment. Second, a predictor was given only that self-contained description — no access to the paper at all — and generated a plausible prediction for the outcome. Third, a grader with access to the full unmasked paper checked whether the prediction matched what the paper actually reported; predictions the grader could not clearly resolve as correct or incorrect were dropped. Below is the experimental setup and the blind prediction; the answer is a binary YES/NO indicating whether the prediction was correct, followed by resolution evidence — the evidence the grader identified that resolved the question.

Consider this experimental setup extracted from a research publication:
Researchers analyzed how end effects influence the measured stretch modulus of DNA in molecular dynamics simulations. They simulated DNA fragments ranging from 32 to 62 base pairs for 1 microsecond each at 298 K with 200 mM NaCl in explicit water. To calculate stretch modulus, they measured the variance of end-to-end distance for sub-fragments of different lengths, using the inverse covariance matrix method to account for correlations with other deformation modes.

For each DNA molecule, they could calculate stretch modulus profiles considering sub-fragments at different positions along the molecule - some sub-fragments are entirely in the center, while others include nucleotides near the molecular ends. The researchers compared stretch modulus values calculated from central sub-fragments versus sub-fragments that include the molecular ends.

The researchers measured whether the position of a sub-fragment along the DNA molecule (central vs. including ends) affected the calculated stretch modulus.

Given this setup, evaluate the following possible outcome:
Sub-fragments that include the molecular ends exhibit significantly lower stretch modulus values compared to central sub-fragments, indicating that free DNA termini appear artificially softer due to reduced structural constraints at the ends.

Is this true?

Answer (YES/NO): YES